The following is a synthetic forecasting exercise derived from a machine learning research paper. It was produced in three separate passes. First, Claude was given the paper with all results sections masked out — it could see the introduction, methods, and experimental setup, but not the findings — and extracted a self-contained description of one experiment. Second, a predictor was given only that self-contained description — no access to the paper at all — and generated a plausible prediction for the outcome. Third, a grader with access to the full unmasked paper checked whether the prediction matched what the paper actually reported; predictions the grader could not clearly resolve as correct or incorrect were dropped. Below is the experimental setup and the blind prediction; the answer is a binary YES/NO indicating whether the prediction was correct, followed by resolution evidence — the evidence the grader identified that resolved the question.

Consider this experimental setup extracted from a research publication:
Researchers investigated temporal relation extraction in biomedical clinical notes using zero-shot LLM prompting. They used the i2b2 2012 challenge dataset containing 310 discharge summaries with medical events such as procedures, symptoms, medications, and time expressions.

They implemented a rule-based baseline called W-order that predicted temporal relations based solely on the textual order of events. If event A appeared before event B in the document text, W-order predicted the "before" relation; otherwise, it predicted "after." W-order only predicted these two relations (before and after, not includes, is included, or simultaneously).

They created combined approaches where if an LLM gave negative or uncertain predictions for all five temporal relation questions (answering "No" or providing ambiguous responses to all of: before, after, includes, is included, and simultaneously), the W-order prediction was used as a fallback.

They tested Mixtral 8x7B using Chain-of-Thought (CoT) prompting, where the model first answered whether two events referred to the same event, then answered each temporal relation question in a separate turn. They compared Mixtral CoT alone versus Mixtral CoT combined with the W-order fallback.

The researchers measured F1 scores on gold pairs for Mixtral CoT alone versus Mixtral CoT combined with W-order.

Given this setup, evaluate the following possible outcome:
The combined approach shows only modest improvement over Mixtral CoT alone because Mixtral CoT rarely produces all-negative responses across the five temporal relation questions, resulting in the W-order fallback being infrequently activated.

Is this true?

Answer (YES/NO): NO